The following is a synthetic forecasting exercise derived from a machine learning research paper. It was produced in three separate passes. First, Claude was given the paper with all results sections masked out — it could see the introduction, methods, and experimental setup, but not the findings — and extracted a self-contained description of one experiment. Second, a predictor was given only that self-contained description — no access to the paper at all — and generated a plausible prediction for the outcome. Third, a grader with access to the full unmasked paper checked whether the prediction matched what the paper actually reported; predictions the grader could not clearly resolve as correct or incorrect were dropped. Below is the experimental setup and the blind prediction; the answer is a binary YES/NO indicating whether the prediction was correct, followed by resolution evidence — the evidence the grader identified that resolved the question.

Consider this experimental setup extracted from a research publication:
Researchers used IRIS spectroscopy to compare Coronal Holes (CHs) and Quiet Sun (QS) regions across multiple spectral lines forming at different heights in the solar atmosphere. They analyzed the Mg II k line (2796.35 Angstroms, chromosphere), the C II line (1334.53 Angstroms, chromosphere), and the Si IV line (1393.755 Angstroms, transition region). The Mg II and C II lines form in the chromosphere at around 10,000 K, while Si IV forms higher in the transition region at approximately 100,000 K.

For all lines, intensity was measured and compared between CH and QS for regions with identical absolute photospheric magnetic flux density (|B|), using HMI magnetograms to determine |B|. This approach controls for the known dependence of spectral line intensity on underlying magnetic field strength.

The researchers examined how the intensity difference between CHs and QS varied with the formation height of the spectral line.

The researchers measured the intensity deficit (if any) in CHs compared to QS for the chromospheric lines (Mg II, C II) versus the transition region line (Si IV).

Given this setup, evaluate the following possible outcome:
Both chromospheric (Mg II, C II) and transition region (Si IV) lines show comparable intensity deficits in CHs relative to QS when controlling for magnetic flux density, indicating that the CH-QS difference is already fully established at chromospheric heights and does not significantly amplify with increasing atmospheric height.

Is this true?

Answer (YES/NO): NO